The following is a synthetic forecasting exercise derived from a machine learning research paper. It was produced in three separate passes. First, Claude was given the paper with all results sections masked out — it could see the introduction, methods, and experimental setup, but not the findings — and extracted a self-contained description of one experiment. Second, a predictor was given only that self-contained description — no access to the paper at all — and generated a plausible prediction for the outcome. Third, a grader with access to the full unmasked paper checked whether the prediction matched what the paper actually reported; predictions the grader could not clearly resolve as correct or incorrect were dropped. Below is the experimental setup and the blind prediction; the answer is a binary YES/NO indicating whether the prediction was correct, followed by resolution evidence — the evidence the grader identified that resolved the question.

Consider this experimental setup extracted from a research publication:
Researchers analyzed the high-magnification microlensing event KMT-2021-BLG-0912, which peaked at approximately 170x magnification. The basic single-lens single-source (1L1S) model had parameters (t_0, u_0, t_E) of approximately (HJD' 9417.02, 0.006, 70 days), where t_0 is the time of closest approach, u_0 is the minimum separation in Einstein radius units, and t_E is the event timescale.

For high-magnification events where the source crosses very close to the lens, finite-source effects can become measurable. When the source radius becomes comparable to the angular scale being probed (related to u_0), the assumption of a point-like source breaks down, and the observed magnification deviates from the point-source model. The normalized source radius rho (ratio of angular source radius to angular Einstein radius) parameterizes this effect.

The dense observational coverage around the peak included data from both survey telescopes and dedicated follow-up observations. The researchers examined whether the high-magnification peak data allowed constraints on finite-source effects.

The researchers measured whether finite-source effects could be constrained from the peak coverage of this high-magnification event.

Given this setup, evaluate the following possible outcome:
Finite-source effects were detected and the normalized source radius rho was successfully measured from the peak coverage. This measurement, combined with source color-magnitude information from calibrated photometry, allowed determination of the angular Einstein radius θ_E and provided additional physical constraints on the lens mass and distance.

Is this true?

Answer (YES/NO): NO